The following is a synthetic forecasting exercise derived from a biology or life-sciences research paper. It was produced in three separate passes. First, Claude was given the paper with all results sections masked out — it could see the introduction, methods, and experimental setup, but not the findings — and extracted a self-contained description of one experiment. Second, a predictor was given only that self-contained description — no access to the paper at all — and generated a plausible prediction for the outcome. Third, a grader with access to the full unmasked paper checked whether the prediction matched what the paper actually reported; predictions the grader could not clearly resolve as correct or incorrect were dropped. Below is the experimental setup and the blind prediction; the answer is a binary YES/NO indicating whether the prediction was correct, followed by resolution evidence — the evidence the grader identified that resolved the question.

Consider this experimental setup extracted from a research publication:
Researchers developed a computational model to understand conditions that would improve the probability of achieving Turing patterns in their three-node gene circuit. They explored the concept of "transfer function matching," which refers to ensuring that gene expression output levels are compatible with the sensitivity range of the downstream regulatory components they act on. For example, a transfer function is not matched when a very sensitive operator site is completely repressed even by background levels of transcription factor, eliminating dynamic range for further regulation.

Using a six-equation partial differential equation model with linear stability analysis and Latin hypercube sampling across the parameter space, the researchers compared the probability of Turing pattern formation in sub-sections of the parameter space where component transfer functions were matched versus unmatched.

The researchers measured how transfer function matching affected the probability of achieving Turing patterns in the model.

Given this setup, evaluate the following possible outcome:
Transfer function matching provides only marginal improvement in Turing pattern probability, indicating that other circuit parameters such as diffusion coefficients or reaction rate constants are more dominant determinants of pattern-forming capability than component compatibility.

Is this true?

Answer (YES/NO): NO